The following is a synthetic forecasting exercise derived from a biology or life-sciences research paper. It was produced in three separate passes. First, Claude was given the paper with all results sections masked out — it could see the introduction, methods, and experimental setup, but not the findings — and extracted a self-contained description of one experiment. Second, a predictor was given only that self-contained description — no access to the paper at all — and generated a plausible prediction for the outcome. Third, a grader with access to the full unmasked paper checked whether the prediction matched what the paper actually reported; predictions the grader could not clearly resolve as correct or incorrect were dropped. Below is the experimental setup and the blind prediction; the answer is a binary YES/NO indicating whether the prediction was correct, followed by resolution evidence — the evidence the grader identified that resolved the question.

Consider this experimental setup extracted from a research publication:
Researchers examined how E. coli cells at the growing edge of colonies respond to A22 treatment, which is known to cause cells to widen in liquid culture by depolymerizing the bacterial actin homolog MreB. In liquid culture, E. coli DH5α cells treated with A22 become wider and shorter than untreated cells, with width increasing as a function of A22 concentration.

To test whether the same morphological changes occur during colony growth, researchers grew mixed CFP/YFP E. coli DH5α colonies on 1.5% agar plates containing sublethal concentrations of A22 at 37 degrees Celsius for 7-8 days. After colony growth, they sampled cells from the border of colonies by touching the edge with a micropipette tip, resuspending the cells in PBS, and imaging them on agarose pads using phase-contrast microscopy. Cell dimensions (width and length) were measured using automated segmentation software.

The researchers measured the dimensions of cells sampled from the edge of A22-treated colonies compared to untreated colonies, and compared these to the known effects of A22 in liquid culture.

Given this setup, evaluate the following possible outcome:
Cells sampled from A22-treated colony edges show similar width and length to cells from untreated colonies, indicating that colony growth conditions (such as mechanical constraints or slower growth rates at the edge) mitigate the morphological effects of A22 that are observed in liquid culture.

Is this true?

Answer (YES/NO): NO